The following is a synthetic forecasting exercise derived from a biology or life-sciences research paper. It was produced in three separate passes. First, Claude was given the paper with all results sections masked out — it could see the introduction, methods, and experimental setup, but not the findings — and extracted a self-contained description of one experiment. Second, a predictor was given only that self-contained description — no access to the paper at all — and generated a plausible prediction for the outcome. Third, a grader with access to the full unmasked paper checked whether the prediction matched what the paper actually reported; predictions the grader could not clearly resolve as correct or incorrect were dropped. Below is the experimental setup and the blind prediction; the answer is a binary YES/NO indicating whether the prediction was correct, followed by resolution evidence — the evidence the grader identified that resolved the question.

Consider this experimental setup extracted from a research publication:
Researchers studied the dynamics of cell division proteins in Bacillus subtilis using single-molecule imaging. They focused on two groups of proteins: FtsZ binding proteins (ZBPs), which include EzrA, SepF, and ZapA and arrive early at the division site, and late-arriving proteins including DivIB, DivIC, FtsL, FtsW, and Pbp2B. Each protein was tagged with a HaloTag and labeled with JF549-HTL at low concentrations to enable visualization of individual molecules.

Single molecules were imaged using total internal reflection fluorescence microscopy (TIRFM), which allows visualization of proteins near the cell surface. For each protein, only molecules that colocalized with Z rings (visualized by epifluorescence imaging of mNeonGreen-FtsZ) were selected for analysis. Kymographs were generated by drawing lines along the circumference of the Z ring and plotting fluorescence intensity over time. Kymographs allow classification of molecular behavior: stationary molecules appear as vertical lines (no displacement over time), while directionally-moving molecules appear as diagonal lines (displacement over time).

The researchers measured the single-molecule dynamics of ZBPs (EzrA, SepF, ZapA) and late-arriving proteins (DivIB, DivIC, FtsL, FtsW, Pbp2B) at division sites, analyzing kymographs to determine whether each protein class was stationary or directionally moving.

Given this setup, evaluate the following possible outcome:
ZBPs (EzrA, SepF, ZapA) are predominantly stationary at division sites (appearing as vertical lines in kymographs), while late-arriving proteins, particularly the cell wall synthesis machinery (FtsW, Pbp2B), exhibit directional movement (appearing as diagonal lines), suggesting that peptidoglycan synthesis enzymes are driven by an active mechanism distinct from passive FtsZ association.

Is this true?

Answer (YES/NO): YES